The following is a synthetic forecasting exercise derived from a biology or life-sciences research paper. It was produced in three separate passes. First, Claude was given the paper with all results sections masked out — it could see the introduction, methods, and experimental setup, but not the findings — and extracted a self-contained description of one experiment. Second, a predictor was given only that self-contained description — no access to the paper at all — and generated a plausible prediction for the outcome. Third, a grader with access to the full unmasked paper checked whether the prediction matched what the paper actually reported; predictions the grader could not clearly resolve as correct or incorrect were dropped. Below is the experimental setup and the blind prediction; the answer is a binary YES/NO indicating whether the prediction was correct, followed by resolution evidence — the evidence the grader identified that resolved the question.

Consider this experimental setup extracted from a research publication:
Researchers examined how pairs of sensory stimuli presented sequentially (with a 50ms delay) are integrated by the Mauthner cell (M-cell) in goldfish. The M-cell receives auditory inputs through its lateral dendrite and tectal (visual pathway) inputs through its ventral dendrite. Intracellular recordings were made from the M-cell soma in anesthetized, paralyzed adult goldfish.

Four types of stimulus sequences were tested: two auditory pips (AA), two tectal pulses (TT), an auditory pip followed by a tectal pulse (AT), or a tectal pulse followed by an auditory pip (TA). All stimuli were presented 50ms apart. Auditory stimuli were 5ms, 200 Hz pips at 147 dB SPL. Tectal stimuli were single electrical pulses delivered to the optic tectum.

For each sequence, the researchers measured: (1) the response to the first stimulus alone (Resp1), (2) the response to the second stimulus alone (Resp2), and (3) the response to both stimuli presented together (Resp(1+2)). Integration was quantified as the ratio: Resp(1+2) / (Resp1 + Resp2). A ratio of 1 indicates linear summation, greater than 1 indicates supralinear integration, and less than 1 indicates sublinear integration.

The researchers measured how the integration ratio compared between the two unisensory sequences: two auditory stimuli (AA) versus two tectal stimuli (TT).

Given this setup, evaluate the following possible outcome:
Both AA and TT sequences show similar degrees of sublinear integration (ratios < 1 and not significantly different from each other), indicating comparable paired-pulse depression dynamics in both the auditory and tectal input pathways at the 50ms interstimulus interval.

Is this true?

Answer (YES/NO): NO